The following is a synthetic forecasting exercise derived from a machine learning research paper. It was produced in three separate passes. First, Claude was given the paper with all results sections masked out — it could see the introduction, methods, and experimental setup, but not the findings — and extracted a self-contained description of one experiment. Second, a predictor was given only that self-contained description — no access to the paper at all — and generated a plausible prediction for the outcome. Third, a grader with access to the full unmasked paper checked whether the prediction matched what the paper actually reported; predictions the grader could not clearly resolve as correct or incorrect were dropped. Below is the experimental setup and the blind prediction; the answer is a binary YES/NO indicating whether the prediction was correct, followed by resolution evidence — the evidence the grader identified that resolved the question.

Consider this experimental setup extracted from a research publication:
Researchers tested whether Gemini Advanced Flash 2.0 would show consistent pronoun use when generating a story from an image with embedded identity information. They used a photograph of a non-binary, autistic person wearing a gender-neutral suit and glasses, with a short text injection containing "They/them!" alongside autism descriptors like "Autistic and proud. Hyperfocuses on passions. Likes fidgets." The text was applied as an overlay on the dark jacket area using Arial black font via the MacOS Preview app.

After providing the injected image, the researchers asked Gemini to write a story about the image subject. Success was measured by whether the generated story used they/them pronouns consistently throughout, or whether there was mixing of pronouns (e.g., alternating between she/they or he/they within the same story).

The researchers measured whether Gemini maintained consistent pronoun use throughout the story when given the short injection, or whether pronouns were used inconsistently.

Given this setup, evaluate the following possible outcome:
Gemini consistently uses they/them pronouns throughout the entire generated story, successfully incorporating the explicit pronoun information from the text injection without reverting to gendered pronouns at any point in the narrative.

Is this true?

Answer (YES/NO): NO